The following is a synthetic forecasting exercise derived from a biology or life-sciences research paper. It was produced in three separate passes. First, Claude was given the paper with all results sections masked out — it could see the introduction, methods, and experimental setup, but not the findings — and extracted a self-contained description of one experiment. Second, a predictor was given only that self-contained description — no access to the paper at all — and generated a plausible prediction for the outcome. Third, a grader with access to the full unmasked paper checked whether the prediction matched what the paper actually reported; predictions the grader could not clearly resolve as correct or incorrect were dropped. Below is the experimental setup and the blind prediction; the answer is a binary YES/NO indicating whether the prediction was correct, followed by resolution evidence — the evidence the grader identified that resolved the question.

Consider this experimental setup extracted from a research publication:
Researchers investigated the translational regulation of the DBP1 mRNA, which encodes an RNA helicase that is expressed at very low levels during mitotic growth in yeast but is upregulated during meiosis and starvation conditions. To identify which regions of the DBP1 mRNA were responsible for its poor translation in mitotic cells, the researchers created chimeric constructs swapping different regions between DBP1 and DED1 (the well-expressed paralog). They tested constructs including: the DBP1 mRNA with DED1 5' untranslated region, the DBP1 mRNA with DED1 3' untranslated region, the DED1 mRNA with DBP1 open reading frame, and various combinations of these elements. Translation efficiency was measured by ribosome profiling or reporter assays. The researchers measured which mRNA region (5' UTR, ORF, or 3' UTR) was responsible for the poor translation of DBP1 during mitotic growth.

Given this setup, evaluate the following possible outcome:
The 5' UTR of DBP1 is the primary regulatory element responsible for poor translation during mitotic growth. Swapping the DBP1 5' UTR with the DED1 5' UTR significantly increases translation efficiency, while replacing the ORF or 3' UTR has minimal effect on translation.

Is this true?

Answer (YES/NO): NO